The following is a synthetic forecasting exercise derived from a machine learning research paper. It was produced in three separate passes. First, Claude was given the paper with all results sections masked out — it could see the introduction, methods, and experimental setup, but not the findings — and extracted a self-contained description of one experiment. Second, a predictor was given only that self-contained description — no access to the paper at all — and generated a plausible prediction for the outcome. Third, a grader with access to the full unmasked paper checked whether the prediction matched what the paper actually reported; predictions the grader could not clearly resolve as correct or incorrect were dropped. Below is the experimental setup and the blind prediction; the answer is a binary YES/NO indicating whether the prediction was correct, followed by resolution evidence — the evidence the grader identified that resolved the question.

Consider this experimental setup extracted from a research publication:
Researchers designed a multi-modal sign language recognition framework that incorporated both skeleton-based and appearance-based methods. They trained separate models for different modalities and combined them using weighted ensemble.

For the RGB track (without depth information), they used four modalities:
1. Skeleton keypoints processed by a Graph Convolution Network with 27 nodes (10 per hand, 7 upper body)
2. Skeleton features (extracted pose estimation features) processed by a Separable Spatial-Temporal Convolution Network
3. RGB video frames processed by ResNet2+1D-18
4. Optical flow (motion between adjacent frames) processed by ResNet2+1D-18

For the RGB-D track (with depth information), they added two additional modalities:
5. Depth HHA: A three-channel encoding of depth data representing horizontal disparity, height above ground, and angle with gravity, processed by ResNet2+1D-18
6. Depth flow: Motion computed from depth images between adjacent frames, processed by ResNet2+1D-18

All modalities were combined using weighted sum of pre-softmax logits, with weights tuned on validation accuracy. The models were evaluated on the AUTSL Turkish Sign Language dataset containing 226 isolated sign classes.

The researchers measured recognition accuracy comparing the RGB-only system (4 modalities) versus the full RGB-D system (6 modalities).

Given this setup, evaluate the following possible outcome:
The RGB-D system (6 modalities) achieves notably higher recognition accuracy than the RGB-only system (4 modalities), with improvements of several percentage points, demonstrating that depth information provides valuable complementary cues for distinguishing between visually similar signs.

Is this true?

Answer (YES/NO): NO